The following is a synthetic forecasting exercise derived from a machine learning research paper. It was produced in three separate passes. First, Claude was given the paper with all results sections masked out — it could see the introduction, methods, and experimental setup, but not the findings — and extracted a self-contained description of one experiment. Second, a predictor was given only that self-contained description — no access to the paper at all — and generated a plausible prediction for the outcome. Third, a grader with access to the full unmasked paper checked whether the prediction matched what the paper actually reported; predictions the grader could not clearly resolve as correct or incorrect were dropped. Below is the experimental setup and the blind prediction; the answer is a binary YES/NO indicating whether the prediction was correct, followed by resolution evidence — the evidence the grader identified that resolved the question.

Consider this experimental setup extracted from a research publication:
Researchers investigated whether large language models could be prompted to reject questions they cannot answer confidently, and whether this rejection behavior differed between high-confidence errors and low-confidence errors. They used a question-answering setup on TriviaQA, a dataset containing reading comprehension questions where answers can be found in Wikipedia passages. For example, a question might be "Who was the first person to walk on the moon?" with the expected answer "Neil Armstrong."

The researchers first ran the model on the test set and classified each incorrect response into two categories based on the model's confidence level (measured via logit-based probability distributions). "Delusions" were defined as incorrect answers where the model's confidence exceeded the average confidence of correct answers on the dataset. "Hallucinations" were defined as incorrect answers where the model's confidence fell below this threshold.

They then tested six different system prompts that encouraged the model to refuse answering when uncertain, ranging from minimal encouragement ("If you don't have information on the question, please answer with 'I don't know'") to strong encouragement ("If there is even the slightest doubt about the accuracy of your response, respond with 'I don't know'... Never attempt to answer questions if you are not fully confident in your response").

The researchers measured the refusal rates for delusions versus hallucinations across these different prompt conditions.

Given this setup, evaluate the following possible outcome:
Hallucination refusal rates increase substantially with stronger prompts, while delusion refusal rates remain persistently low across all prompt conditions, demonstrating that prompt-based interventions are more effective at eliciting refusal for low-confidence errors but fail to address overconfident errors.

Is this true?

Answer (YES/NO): YES